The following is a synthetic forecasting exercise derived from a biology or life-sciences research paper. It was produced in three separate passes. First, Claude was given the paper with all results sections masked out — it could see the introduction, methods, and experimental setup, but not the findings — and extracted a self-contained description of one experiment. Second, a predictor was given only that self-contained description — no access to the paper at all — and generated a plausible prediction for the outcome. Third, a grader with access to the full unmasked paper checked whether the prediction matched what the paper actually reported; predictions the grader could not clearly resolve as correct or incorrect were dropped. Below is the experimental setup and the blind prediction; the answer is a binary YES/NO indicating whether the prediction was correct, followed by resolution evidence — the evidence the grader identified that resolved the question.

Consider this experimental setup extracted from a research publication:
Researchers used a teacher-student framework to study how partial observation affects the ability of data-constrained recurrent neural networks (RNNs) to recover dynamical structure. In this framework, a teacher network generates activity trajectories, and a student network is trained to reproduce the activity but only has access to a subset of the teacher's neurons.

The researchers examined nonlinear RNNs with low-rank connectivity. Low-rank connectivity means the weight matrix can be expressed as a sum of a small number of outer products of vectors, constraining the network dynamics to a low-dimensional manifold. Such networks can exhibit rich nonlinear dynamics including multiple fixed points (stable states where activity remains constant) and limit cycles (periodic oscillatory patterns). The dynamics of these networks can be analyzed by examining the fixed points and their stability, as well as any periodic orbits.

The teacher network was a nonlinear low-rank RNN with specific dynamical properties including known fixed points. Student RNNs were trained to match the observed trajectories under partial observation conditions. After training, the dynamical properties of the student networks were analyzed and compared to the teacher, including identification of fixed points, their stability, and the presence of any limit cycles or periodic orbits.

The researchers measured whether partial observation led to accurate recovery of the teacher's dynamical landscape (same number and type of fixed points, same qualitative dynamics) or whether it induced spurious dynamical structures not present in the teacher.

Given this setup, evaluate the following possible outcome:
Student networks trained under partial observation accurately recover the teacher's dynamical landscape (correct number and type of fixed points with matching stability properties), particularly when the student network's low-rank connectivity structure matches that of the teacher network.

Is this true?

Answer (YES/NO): NO